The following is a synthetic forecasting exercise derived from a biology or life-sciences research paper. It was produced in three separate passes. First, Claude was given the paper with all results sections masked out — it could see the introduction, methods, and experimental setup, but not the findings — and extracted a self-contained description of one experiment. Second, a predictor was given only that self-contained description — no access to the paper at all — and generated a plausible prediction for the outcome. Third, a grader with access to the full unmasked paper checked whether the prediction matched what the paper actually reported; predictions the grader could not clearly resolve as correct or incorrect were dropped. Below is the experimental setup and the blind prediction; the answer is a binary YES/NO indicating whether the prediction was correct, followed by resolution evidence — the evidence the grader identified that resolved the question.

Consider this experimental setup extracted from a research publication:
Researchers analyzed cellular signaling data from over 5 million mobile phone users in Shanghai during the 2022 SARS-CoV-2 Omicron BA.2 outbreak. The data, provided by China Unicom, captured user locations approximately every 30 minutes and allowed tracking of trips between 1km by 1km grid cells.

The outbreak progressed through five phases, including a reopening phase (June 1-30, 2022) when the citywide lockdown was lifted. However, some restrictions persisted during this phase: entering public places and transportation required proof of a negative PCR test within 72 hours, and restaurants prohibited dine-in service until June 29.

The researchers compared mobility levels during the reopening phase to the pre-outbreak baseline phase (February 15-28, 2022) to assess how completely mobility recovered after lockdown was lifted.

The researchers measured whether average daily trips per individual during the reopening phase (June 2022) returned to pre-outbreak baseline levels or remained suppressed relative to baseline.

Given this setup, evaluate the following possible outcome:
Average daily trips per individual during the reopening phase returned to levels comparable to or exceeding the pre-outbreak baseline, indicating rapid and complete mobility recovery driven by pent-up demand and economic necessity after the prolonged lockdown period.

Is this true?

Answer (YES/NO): NO